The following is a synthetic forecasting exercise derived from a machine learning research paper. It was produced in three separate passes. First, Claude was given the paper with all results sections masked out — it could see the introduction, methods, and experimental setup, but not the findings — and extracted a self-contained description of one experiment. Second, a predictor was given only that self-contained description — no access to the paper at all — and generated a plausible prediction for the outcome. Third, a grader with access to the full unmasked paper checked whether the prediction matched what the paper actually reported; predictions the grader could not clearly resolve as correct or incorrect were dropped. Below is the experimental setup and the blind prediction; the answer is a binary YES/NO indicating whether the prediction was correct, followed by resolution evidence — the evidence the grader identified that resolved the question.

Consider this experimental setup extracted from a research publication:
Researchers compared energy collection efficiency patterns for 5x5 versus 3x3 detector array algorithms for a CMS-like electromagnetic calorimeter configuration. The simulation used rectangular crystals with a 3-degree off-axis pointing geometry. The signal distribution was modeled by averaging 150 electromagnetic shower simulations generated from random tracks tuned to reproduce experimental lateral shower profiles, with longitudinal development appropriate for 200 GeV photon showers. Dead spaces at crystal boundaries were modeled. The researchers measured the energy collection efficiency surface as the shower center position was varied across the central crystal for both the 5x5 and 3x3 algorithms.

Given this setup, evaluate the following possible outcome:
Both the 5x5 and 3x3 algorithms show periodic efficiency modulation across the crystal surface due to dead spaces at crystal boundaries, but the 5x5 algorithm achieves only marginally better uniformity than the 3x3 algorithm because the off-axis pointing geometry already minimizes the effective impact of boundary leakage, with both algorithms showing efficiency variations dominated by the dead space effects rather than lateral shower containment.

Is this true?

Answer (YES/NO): NO